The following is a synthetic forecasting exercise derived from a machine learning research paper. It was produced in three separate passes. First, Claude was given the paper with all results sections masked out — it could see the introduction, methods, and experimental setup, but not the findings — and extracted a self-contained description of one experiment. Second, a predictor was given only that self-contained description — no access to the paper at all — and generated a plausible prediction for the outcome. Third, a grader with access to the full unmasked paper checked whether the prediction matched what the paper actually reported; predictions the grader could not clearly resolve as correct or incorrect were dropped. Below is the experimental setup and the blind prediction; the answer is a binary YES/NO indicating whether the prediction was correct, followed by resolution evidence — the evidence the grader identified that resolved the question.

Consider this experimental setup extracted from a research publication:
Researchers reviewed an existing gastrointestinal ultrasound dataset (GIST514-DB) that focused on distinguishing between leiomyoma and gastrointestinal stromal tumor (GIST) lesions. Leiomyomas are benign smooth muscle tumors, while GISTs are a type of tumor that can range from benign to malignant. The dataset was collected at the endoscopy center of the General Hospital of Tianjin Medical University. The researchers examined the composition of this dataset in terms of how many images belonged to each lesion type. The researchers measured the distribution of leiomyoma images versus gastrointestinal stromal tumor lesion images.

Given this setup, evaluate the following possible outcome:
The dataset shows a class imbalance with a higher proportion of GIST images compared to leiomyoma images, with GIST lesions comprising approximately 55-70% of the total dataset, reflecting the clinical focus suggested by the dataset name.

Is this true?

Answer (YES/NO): NO